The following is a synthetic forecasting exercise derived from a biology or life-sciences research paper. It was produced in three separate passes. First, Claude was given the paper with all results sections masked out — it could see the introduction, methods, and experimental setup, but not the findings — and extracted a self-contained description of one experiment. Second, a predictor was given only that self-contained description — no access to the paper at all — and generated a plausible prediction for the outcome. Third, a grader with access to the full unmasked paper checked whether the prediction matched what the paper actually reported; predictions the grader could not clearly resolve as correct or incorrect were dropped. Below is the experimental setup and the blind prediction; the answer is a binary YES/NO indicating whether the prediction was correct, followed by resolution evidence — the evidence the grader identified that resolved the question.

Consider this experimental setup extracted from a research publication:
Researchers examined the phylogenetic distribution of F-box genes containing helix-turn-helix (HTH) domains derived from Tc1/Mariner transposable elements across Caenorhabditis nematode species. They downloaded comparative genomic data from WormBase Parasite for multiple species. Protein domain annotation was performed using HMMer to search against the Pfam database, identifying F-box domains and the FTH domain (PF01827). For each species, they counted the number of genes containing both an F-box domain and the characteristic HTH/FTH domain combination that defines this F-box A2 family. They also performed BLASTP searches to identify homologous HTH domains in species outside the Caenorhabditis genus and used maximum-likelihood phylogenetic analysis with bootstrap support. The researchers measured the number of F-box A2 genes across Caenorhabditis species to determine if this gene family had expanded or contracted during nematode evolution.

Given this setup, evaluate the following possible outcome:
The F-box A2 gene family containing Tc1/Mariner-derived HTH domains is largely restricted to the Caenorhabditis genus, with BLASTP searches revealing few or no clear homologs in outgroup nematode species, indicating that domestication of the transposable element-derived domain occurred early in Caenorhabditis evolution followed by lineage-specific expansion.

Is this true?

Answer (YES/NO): NO